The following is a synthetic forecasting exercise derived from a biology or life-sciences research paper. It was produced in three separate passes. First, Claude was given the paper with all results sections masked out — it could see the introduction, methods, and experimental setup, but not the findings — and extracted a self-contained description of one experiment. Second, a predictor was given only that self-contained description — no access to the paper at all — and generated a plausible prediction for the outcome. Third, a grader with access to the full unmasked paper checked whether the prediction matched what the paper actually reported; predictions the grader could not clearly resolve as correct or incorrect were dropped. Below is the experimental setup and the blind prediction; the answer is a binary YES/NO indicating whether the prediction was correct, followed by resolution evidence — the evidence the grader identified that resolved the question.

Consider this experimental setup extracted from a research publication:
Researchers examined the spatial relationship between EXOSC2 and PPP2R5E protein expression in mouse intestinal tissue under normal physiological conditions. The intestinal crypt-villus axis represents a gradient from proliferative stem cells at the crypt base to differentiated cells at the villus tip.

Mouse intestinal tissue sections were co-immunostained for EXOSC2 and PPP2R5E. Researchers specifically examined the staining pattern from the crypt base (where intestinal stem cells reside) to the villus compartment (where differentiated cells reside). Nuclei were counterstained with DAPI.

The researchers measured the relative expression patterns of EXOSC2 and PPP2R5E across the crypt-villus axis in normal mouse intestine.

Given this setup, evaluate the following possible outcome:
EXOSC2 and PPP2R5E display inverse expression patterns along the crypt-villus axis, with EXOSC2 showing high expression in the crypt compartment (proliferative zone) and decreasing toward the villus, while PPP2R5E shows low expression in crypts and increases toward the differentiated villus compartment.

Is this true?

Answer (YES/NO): YES